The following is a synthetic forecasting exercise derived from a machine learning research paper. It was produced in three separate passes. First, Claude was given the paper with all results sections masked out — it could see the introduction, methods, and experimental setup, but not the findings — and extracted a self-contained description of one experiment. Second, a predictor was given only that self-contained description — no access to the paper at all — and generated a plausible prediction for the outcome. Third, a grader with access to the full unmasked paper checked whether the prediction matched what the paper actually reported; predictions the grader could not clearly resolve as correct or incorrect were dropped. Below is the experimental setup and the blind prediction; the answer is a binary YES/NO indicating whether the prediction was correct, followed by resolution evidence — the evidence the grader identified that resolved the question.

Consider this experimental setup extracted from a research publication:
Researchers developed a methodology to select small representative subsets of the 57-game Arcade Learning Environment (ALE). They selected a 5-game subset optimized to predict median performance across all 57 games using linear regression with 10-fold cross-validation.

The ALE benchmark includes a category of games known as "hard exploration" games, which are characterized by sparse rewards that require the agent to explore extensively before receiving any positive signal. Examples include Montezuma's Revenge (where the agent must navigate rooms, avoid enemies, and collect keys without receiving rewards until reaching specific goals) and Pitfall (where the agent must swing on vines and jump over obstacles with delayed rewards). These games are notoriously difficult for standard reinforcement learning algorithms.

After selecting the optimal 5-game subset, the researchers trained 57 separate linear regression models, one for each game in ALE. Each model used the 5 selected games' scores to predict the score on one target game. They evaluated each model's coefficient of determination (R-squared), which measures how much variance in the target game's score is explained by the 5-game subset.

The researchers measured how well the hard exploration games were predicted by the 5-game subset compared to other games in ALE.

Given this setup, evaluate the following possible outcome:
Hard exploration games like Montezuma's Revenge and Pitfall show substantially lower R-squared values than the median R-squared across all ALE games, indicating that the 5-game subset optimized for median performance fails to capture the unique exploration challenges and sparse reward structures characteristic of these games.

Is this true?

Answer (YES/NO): YES